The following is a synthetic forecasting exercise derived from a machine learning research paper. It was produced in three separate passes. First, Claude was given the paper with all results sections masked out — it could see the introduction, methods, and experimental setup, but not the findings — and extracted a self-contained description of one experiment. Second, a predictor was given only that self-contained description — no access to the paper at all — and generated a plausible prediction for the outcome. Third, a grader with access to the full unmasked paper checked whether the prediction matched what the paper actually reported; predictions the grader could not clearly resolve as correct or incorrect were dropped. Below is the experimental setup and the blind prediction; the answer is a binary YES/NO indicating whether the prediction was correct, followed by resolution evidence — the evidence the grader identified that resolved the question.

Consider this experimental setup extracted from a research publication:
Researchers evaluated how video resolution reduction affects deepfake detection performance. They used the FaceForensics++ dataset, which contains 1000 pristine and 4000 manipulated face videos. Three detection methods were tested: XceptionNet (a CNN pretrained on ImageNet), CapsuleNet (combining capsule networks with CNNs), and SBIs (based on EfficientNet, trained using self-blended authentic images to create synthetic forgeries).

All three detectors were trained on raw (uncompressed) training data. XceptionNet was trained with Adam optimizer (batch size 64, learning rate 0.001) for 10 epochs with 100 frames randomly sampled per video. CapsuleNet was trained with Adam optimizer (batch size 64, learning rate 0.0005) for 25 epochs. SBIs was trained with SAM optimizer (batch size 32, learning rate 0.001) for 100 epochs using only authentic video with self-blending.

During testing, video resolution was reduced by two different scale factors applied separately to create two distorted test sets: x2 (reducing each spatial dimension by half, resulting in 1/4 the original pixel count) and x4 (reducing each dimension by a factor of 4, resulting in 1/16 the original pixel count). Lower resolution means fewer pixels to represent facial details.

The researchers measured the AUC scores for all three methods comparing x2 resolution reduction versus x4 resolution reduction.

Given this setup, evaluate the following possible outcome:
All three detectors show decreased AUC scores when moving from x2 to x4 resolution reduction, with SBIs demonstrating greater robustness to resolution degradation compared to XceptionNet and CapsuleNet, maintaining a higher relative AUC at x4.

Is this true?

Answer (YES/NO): NO